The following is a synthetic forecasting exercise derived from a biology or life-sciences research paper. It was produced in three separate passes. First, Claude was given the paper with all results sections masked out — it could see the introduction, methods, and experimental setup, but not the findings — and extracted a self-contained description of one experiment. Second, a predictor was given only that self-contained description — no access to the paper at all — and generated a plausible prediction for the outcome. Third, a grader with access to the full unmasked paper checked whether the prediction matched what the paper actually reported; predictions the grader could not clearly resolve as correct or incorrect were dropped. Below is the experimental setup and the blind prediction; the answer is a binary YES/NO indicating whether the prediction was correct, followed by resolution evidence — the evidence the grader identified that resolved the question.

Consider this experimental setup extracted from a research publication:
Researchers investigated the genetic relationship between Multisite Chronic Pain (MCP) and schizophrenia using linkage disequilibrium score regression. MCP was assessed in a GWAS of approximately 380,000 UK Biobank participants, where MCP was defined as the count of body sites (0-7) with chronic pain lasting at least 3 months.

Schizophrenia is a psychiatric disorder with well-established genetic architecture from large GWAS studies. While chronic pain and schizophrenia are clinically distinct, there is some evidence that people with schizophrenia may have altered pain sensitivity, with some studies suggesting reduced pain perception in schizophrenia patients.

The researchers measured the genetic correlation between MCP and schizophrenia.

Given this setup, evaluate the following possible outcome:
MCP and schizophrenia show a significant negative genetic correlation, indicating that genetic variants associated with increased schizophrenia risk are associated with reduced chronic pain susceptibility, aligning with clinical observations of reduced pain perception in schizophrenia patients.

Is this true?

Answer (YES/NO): NO